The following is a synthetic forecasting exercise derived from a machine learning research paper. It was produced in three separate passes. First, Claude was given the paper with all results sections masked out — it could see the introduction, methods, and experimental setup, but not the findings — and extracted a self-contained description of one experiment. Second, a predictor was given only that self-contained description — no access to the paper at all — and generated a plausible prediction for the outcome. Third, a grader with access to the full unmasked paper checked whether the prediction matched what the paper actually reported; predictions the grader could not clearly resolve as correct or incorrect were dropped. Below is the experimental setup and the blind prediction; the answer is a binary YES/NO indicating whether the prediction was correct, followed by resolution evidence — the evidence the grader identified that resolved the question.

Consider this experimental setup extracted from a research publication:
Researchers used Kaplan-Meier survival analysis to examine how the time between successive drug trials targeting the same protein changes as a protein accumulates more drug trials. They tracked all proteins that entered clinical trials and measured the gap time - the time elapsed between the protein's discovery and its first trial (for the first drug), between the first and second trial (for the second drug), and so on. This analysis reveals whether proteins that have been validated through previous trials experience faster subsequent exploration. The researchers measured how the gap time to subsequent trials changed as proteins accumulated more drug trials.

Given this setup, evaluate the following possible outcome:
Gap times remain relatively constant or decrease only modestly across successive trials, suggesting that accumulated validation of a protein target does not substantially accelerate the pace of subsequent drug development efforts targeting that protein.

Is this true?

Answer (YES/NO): NO